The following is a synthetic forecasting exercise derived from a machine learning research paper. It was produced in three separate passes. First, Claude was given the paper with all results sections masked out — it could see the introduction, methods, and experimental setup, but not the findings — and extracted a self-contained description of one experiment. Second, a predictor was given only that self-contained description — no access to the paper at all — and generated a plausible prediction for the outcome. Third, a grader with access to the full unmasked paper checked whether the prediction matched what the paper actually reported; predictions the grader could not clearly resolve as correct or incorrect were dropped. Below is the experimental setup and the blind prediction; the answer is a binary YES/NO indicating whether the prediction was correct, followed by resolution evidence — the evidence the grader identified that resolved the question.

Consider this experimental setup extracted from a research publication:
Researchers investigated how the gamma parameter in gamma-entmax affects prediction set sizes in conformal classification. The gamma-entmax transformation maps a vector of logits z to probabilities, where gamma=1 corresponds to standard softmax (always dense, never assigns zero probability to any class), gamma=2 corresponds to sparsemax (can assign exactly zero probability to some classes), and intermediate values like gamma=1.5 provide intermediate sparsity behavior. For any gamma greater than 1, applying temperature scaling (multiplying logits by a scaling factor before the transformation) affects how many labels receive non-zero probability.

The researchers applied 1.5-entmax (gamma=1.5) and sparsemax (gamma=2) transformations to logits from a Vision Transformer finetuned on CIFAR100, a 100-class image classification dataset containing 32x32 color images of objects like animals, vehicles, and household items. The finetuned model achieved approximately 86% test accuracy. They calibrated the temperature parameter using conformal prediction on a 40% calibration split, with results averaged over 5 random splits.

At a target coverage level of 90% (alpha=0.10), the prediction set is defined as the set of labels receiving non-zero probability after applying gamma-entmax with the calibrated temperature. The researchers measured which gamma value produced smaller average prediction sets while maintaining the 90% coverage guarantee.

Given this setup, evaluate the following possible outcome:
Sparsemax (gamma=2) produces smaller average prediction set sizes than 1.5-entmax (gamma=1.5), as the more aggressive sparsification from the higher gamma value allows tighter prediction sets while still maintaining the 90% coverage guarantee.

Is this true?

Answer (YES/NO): NO